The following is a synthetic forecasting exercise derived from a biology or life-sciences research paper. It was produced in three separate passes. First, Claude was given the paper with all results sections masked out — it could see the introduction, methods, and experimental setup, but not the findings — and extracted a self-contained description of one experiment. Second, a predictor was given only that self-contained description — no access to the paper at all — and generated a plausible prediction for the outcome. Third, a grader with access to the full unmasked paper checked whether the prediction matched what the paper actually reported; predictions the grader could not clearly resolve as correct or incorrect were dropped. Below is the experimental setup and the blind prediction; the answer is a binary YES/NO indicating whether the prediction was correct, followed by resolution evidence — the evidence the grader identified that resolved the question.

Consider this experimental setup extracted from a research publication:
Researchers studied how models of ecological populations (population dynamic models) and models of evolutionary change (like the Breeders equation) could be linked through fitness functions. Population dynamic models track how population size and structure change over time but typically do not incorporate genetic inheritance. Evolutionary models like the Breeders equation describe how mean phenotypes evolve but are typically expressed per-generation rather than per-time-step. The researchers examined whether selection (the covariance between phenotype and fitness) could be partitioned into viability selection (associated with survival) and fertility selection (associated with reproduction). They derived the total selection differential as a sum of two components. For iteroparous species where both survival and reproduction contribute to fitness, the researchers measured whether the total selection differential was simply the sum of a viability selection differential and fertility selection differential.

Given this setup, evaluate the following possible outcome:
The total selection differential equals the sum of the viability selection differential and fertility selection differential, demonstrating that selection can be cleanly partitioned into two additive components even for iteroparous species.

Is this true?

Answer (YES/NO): YES